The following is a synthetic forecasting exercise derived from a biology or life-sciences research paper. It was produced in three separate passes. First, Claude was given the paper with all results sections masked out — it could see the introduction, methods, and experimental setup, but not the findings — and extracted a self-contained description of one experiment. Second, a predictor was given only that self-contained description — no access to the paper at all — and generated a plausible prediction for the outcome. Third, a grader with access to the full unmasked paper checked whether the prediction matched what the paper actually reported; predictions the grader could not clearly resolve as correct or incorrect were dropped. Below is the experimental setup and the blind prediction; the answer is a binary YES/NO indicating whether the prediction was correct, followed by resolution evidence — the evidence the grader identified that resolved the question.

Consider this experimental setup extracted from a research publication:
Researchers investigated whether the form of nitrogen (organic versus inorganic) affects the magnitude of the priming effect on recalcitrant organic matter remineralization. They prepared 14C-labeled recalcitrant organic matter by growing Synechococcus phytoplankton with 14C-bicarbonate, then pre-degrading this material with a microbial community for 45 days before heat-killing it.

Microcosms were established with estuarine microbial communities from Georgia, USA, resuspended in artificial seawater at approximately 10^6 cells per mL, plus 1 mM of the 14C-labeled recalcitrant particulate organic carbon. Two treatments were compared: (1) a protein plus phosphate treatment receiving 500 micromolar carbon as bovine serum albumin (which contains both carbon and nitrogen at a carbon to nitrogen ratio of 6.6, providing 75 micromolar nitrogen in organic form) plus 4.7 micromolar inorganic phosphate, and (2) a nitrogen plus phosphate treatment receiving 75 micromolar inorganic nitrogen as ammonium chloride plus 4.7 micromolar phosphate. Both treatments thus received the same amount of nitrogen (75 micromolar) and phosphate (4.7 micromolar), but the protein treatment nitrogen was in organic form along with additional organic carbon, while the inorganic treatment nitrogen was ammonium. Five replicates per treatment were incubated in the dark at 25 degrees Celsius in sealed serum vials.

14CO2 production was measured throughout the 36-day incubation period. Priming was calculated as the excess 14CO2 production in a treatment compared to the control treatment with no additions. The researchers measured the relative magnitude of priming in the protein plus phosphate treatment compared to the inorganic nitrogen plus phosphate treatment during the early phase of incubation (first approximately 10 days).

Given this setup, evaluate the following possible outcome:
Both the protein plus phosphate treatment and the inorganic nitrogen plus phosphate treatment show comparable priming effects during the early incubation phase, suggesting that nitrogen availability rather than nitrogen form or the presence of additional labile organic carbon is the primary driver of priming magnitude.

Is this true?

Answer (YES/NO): NO